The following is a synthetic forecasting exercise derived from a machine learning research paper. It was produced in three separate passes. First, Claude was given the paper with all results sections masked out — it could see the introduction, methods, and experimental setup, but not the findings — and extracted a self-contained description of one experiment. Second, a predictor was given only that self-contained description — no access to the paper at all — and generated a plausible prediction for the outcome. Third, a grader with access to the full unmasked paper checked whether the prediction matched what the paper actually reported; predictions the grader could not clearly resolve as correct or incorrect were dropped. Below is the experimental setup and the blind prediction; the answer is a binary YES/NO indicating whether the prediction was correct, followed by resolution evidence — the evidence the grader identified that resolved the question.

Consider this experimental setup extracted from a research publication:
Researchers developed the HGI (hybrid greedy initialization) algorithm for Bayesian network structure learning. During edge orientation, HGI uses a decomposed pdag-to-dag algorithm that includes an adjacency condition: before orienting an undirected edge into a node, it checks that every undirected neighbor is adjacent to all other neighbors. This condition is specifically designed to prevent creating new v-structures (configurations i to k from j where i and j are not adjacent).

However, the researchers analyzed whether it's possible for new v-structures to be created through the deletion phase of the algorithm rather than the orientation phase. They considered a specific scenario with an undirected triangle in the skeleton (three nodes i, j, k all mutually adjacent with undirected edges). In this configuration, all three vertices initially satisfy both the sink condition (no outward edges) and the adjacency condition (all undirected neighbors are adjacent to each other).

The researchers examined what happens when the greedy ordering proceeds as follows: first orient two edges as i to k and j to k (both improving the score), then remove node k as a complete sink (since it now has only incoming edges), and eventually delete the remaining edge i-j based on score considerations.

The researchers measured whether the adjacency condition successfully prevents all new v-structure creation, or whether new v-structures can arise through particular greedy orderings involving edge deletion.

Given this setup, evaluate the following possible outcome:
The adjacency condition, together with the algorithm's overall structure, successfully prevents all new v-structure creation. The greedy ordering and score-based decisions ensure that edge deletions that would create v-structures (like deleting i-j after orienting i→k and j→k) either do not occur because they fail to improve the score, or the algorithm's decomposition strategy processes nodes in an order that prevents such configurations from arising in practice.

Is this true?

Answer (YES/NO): NO